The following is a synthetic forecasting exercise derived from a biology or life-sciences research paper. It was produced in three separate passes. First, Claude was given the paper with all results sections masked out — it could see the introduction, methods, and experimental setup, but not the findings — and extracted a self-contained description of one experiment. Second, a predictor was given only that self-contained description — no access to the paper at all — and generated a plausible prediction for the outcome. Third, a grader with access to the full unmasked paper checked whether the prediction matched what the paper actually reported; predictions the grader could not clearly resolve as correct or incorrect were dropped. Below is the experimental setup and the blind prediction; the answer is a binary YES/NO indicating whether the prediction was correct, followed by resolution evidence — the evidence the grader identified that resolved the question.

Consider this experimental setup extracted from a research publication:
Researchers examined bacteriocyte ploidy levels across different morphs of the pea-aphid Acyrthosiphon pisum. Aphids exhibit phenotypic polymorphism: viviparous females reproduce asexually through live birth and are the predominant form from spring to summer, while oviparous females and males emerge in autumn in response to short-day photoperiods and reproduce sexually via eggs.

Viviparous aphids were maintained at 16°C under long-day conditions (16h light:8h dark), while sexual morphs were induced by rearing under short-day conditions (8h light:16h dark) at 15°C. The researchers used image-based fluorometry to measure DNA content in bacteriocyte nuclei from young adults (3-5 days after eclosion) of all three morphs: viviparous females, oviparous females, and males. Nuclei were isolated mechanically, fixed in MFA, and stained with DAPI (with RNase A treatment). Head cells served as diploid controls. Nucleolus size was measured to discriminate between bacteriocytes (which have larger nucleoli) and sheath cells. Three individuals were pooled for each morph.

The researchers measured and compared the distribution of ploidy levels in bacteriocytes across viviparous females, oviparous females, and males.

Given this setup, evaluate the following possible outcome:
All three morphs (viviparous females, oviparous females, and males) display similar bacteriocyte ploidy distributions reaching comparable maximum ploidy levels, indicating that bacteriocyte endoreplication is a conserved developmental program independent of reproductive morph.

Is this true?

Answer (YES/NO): NO